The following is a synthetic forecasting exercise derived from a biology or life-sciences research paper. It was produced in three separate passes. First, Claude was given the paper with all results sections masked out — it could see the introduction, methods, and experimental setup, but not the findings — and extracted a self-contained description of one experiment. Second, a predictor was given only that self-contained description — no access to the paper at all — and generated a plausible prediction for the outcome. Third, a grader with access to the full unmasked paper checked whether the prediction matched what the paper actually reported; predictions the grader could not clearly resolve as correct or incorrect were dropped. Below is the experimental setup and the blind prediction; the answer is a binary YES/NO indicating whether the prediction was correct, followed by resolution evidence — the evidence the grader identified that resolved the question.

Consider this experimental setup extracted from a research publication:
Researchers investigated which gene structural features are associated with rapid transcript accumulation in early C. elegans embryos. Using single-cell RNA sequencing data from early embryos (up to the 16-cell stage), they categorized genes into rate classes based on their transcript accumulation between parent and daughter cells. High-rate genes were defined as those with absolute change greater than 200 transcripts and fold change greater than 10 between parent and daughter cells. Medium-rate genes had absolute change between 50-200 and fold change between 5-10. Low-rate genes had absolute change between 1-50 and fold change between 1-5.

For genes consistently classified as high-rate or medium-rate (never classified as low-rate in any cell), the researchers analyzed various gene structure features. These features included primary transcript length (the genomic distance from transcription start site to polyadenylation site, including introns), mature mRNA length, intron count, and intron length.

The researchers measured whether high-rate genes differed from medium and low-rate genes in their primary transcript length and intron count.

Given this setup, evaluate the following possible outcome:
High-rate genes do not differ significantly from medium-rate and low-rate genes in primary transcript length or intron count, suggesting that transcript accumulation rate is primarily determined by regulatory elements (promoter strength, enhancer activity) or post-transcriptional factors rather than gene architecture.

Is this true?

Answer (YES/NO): NO